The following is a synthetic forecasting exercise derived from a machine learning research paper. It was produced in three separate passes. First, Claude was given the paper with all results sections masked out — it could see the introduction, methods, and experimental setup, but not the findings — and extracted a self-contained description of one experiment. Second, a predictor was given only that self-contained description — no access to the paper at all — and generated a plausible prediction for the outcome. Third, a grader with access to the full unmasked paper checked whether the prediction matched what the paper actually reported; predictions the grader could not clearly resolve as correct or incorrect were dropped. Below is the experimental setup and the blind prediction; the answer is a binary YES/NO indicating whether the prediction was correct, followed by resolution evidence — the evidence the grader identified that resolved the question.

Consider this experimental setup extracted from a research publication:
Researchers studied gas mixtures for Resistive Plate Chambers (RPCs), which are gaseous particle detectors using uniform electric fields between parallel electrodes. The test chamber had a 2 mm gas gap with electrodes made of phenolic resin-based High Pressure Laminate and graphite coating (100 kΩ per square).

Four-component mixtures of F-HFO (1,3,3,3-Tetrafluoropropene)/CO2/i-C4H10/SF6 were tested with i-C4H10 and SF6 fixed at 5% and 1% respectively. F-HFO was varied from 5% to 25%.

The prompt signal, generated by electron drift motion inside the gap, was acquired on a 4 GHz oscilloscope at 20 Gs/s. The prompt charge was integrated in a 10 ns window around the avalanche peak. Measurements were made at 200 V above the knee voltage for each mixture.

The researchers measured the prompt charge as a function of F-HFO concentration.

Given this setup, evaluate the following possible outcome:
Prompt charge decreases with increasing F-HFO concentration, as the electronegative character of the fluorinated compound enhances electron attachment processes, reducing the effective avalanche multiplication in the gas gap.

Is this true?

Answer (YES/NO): YES